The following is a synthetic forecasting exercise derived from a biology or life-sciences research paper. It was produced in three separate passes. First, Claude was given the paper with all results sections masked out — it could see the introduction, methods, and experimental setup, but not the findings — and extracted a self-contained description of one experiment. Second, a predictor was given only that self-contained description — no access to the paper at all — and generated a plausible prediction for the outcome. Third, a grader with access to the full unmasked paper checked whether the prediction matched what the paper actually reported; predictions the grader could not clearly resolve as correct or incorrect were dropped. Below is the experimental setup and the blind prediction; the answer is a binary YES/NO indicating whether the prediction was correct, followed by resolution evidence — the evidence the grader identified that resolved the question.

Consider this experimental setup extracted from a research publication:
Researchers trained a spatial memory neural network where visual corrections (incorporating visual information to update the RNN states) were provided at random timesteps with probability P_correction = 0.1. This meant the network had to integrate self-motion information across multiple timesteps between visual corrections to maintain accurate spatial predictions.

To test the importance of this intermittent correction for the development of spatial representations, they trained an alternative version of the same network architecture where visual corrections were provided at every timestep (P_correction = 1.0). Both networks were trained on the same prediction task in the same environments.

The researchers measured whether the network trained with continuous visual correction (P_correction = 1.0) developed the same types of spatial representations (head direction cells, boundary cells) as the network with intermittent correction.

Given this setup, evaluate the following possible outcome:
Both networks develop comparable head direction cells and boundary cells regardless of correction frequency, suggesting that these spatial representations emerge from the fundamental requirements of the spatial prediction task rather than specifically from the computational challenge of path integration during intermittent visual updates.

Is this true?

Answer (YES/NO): NO